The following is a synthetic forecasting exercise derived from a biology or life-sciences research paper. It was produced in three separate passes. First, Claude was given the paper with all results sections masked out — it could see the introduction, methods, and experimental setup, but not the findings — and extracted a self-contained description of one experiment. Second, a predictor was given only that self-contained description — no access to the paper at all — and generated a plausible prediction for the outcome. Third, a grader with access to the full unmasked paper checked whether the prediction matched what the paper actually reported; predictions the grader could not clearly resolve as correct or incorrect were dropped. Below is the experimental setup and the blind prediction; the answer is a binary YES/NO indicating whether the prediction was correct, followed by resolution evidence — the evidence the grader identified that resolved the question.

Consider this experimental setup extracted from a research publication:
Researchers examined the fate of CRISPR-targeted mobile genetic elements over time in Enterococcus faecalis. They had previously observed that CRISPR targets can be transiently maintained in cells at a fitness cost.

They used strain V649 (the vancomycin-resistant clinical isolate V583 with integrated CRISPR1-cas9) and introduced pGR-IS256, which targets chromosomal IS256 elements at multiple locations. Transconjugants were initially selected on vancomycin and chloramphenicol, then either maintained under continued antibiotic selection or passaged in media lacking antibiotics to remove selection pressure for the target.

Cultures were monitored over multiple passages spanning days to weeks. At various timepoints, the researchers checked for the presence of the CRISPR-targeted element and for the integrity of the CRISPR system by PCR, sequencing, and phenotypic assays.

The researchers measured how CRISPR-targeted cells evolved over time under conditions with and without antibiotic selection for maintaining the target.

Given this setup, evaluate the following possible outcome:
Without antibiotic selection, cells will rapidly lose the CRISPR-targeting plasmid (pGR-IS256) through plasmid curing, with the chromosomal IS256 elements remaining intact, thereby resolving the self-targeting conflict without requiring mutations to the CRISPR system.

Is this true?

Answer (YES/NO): YES